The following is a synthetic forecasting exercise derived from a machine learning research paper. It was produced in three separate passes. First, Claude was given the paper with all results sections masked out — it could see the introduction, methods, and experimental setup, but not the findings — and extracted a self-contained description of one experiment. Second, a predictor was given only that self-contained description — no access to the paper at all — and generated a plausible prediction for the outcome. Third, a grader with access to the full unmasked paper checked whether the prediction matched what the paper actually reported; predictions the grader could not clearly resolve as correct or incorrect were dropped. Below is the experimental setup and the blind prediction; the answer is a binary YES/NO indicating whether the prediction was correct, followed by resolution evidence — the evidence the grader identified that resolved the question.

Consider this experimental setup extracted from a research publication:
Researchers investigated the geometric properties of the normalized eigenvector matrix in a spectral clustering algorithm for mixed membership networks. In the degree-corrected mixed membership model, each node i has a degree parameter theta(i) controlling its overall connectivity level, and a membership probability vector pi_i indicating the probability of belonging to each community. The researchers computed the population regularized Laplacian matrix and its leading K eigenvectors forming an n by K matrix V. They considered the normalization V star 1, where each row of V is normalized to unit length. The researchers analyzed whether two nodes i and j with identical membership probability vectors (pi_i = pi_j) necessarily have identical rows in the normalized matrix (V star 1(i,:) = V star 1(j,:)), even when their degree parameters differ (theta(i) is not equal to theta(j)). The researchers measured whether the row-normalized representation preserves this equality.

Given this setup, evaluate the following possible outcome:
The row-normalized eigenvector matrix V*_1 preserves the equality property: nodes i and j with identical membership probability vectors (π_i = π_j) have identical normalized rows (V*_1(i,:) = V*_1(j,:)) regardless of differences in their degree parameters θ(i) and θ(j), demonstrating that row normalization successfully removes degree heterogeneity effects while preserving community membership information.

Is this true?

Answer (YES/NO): YES